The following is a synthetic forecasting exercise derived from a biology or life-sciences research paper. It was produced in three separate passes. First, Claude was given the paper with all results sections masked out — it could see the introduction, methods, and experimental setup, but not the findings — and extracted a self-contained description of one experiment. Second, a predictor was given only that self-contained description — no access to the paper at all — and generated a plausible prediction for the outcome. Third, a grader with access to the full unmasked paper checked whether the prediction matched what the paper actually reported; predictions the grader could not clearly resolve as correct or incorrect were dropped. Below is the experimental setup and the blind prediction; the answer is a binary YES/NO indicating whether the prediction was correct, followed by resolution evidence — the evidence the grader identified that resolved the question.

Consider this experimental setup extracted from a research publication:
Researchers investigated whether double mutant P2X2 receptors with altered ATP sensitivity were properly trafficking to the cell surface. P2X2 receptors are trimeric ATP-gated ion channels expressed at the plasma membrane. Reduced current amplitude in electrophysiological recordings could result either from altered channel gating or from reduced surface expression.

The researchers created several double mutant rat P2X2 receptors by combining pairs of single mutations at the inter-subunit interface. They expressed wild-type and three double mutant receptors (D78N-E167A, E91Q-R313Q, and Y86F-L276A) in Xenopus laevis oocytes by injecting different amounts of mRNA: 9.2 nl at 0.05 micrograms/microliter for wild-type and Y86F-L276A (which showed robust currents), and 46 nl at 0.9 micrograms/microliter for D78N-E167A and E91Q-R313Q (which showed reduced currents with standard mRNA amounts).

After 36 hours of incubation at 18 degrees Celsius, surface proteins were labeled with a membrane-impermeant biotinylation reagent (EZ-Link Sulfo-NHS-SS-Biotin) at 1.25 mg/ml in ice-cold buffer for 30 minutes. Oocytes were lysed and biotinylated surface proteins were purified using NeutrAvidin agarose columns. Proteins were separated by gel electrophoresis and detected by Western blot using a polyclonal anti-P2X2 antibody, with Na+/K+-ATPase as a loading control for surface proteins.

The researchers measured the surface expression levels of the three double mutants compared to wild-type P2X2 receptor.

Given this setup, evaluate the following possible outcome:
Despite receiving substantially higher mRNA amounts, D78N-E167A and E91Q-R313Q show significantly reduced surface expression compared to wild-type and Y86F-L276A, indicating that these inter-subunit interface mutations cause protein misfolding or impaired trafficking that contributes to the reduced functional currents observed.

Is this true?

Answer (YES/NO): NO